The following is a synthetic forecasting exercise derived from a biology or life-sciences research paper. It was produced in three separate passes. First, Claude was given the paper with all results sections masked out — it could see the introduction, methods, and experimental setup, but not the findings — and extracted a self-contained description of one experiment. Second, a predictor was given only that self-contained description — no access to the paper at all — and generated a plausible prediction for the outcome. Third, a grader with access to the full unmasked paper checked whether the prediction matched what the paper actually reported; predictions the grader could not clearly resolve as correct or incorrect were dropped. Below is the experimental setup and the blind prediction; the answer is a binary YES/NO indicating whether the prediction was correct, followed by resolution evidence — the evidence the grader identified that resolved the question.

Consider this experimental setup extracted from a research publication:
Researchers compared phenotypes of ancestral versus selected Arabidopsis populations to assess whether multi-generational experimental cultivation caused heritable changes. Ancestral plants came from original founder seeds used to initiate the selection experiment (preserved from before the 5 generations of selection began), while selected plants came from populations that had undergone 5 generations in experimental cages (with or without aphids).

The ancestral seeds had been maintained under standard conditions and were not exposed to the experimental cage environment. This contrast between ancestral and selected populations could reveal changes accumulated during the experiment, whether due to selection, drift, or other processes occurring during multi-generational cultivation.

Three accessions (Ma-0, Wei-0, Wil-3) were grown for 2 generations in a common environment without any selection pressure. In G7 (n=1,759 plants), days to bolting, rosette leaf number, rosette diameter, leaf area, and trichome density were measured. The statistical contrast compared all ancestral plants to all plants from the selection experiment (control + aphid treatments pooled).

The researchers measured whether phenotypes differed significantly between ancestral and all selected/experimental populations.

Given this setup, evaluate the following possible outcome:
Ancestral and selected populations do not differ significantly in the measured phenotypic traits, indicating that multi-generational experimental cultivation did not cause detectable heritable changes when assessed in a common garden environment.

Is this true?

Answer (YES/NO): YES